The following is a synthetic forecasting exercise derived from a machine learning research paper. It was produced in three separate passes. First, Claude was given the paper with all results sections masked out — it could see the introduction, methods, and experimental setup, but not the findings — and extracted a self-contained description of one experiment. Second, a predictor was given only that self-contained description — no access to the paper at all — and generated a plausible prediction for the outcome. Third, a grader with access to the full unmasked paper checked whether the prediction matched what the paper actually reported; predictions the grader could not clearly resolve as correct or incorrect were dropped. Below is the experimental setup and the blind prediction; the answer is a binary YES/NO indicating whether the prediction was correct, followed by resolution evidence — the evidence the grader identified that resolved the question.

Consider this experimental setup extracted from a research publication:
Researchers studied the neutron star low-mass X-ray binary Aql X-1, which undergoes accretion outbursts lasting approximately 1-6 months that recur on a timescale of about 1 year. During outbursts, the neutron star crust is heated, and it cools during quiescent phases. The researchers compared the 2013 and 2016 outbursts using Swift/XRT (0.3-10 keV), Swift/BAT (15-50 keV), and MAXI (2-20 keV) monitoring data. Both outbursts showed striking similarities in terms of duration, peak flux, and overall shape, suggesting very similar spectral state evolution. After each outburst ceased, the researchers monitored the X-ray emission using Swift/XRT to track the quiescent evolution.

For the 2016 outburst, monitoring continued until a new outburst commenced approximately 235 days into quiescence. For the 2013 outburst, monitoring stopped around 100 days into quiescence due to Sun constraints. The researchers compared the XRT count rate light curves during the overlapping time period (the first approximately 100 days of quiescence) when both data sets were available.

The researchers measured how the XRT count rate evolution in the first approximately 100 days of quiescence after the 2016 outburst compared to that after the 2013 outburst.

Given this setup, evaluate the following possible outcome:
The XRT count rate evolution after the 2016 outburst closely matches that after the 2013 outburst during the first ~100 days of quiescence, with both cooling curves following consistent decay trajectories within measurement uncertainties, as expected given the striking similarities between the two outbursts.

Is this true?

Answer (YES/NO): NO